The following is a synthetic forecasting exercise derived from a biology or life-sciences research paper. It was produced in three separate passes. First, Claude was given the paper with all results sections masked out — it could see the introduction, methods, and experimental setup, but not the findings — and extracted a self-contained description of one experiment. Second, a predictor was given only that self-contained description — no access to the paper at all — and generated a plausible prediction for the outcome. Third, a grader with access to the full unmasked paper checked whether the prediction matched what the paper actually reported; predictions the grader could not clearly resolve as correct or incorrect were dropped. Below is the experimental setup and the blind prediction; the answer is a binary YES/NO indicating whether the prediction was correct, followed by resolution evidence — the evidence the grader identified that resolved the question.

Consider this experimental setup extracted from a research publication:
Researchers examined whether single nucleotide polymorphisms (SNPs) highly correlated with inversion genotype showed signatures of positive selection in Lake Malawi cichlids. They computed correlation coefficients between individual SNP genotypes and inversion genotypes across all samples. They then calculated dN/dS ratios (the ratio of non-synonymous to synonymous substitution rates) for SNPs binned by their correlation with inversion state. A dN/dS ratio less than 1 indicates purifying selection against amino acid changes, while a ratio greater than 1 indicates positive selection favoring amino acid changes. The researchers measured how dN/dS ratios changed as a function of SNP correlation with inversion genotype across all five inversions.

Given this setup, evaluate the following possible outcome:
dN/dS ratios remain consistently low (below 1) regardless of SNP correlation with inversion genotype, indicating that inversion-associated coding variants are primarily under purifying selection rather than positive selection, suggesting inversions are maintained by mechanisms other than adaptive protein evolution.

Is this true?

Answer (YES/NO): NO